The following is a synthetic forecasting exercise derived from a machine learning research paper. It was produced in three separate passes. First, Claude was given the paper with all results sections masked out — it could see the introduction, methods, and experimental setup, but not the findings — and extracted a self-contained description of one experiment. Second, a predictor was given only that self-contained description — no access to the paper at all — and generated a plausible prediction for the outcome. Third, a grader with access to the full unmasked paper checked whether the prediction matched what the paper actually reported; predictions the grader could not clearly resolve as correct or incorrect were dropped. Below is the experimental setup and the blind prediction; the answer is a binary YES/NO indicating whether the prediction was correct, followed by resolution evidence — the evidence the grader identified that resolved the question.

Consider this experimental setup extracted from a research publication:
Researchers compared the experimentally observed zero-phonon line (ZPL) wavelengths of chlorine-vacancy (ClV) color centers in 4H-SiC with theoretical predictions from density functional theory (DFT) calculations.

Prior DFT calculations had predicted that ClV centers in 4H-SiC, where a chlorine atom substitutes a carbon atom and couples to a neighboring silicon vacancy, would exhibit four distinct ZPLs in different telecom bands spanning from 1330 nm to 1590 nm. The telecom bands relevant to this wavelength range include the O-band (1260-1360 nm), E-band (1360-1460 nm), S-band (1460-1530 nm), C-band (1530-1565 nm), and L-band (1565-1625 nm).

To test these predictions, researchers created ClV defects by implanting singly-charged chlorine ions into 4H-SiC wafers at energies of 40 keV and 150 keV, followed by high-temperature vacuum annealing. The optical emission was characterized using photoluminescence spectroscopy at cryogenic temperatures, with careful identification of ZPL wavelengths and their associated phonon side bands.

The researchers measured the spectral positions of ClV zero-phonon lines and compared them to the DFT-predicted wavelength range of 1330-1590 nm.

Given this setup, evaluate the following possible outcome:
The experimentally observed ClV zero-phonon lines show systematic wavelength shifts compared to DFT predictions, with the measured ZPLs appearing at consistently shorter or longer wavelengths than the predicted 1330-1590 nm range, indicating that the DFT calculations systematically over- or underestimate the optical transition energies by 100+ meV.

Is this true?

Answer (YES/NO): NO